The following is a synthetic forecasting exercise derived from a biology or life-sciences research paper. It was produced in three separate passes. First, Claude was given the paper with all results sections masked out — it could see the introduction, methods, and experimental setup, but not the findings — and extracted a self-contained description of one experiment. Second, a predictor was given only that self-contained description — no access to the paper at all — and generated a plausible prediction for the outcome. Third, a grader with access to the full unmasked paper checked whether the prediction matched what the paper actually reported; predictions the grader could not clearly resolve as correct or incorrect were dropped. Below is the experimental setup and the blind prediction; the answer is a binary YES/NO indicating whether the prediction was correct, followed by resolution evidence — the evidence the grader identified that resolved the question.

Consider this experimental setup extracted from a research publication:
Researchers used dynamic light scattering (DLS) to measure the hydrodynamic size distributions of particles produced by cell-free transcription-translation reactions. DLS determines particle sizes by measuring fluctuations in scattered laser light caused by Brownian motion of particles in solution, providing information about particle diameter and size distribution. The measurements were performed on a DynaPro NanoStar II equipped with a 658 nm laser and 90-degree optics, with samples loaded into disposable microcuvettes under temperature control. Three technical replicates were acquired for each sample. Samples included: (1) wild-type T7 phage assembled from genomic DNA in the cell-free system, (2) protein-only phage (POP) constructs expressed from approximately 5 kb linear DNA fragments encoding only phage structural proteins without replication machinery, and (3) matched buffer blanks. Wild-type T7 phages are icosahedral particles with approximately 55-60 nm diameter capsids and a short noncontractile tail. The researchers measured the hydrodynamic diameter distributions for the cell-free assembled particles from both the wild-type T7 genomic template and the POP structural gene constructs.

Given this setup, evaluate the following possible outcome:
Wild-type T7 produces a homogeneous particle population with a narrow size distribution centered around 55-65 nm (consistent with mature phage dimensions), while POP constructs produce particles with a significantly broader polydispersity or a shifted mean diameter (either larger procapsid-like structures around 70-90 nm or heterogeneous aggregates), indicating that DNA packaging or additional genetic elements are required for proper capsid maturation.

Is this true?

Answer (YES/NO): NO